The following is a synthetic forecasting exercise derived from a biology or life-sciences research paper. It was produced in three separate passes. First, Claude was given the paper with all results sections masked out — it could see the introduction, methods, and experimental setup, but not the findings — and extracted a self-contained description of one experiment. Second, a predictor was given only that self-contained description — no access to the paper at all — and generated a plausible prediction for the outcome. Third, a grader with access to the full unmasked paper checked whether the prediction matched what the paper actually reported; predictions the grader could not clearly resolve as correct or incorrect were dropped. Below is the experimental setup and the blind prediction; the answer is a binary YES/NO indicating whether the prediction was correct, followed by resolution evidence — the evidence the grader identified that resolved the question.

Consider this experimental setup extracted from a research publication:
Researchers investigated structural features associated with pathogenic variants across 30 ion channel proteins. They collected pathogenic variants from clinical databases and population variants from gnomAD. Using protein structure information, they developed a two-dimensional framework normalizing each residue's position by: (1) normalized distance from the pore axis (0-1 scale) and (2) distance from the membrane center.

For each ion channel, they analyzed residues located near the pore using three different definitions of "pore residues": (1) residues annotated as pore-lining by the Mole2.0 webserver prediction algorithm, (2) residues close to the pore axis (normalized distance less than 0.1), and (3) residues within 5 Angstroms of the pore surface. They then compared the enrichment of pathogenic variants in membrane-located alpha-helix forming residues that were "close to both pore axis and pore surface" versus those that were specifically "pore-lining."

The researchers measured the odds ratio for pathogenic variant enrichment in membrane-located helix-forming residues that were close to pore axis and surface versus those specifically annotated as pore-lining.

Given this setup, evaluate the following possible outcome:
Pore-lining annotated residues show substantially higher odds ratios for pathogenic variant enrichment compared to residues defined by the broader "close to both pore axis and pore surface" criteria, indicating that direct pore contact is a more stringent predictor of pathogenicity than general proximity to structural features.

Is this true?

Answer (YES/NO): NO